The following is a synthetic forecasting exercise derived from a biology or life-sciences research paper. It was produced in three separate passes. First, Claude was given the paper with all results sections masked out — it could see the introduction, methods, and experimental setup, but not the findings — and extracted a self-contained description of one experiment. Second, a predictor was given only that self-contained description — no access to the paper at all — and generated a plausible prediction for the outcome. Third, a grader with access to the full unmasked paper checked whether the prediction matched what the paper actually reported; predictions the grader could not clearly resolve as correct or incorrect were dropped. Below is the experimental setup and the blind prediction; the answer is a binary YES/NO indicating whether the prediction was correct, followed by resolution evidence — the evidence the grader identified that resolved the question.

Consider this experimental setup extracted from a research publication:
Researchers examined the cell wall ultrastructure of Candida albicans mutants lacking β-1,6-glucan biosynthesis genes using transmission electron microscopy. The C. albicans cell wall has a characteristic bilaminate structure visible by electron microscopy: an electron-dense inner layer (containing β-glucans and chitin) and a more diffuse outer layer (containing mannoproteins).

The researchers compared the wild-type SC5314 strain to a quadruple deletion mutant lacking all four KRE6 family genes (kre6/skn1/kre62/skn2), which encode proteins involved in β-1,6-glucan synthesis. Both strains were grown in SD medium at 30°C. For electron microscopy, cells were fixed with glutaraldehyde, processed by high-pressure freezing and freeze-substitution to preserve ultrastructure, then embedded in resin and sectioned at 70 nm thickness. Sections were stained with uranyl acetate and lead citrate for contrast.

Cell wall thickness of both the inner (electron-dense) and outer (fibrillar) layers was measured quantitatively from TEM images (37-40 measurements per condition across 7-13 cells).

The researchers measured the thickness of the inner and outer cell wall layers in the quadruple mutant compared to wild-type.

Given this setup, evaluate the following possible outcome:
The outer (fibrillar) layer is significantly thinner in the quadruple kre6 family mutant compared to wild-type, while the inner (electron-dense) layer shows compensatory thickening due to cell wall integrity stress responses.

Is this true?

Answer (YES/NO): NO